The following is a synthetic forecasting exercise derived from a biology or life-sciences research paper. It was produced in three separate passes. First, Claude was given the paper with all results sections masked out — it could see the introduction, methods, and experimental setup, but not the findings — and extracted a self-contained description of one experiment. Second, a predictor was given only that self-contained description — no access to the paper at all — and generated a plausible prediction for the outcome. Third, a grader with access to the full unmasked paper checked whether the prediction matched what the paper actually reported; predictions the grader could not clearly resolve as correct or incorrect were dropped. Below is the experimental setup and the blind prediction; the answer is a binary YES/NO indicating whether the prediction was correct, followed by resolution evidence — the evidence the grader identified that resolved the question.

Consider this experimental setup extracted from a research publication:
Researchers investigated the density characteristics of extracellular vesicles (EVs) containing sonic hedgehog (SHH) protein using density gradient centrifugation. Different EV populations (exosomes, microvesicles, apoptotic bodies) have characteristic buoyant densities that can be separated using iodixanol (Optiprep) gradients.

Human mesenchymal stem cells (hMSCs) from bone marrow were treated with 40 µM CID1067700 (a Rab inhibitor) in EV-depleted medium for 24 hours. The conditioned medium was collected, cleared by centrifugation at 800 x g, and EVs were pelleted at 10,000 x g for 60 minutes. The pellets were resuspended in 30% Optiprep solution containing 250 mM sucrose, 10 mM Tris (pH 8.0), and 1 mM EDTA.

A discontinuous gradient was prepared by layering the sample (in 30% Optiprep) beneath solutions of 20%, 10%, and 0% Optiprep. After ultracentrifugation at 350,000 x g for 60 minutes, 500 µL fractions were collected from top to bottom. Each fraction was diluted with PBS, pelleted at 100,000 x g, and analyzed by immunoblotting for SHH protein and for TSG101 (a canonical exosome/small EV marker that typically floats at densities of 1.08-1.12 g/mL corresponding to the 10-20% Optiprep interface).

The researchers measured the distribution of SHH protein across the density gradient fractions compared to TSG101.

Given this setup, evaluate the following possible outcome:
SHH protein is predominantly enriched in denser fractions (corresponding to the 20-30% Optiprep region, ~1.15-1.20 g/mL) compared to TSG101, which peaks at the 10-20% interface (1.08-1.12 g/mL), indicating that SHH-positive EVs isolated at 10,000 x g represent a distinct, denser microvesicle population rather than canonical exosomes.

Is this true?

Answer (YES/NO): YES